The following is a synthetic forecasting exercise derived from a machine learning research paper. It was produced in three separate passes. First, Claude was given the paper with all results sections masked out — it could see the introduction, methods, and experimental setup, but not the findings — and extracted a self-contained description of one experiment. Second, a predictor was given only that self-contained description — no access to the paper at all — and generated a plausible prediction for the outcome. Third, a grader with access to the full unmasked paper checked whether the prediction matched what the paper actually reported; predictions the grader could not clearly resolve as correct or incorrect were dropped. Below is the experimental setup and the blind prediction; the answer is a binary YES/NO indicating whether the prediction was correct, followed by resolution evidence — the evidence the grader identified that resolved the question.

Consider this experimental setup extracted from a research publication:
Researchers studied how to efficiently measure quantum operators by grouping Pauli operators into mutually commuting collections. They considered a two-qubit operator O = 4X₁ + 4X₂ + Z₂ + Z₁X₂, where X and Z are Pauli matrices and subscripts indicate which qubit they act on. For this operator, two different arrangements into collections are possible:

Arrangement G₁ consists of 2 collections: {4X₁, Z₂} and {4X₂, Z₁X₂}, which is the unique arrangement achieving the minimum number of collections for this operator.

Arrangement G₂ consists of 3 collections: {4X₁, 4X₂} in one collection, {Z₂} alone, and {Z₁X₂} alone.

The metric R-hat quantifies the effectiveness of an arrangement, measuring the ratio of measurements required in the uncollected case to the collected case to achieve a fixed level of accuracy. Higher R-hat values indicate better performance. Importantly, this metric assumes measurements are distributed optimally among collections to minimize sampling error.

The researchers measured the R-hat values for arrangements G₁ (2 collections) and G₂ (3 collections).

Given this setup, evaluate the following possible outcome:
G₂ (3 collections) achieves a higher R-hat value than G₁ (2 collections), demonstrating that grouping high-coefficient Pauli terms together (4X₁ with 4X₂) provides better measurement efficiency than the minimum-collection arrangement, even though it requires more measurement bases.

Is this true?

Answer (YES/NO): YES